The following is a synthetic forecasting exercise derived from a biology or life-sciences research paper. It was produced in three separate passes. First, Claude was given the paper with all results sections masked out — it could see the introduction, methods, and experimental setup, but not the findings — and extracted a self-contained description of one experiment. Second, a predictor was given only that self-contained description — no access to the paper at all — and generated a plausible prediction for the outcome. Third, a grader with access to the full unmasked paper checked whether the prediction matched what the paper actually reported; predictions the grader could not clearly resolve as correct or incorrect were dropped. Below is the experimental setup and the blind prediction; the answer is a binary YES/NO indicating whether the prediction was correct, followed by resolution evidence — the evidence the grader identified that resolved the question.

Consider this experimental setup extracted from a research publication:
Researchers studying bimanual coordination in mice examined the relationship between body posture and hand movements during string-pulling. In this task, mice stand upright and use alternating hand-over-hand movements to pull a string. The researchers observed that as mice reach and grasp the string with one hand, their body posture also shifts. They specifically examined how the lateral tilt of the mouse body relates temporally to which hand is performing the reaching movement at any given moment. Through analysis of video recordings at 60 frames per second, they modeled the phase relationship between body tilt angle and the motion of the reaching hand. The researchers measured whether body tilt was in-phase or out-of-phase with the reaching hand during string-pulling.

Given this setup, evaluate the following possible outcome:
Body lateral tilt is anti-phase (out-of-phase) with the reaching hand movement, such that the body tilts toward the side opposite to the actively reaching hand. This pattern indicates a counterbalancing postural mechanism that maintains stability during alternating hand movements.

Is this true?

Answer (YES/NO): NO